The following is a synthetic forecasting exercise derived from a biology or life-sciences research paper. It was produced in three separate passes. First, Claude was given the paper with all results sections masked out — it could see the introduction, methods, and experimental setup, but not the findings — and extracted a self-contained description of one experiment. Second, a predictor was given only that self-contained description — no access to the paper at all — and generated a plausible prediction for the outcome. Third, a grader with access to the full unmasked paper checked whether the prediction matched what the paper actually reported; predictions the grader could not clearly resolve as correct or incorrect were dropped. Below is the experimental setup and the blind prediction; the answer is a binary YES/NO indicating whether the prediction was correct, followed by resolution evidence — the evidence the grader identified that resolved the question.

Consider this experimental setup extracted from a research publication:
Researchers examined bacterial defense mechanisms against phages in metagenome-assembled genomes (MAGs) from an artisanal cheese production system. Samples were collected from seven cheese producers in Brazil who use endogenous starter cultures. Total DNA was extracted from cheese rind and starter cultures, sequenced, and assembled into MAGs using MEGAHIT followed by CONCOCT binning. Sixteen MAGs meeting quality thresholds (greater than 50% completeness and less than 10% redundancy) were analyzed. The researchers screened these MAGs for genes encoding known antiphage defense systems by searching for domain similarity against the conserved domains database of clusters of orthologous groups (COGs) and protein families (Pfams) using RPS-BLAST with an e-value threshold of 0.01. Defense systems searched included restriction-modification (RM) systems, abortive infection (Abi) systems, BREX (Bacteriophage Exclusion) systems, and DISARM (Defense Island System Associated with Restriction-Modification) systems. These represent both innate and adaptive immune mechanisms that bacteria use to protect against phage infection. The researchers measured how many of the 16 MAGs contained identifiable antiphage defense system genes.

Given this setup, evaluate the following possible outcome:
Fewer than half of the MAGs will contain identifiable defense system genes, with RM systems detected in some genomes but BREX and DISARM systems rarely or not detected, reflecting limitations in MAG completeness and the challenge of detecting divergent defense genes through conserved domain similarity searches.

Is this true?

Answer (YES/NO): NO